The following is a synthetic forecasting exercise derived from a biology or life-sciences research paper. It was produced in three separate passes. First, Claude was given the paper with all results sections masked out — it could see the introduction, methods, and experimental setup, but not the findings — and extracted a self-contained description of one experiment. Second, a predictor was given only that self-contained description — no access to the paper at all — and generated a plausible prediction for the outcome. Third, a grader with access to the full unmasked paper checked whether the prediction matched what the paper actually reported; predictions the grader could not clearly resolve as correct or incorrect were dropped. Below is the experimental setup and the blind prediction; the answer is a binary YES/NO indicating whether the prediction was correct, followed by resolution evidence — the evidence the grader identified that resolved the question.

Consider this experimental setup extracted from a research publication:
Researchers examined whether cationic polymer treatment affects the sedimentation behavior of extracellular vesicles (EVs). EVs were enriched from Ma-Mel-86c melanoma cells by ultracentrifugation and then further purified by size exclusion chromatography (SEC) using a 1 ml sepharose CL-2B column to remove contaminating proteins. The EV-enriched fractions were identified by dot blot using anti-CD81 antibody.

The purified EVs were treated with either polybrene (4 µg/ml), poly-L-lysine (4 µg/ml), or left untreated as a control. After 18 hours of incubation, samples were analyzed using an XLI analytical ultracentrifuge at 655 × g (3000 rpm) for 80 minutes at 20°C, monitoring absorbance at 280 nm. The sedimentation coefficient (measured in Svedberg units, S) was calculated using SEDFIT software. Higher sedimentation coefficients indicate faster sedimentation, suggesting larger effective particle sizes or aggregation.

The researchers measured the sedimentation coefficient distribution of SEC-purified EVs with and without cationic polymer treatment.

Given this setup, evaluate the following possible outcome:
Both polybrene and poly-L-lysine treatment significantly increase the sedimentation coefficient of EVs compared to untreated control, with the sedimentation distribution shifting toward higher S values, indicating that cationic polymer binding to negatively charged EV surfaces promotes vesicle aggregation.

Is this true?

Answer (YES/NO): YES